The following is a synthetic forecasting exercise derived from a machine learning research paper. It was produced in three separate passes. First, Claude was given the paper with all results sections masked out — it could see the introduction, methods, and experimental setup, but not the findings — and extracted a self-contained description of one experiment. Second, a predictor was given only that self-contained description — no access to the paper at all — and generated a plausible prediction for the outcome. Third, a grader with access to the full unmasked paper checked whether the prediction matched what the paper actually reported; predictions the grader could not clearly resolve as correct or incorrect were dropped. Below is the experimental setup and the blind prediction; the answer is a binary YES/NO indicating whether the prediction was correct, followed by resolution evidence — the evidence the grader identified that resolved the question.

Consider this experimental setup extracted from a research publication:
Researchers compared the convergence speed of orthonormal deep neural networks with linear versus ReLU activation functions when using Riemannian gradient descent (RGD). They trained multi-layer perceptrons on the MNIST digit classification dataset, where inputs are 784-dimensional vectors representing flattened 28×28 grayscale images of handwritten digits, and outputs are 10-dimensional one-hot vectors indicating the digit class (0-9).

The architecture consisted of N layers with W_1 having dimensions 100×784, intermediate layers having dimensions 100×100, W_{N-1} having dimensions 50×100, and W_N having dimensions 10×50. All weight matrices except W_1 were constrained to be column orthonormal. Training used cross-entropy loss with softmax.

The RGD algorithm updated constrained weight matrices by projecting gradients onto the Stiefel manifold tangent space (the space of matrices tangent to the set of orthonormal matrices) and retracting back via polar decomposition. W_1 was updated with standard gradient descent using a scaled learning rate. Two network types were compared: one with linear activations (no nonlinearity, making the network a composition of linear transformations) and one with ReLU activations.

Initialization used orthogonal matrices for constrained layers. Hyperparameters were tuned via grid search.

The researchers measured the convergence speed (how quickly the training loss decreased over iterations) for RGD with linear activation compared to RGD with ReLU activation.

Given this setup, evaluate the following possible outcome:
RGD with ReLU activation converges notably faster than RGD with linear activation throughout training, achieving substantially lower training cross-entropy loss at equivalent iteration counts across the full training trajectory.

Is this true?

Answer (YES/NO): NO